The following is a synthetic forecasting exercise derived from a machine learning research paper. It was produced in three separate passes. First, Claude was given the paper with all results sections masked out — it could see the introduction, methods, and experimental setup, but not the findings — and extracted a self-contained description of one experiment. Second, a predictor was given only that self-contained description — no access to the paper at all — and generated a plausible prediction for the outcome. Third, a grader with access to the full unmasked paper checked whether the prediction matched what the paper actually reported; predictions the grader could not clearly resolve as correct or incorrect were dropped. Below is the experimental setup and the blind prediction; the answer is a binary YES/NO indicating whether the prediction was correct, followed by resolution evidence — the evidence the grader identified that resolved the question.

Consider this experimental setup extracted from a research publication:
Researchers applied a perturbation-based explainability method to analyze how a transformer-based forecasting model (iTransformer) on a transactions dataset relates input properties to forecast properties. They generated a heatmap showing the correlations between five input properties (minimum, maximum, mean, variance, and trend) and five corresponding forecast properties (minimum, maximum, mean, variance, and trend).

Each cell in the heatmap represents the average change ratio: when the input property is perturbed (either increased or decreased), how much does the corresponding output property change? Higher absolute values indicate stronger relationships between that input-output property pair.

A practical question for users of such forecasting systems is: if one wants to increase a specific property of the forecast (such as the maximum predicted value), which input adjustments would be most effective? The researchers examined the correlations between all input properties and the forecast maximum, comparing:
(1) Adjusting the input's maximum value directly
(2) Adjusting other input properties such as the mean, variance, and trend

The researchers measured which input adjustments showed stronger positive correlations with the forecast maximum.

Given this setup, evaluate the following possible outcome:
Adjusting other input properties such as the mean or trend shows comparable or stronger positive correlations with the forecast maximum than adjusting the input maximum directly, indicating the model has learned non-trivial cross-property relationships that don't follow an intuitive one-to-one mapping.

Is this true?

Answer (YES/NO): YES